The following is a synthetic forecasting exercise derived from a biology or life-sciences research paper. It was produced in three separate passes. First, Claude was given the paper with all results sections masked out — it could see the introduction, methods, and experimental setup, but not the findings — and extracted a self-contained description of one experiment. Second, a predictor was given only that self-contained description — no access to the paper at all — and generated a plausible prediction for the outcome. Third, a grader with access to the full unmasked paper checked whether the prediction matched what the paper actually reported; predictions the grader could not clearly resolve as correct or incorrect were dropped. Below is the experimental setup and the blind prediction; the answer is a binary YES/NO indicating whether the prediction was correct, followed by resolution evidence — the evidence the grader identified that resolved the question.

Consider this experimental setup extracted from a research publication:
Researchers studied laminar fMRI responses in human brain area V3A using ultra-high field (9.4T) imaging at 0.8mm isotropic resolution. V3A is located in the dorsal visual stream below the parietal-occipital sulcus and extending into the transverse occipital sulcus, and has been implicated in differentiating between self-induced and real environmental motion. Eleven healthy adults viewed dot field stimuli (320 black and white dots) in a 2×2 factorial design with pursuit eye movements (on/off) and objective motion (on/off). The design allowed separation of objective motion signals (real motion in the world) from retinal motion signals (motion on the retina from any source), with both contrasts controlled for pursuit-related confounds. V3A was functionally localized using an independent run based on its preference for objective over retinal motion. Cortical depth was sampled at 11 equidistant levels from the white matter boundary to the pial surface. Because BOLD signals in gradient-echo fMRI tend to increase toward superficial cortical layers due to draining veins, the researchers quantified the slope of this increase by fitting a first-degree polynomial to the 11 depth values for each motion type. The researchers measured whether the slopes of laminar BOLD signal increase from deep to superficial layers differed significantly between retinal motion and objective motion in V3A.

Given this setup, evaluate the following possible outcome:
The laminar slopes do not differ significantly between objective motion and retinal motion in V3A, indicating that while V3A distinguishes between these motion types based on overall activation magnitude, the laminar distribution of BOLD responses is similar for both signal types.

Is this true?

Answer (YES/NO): NO